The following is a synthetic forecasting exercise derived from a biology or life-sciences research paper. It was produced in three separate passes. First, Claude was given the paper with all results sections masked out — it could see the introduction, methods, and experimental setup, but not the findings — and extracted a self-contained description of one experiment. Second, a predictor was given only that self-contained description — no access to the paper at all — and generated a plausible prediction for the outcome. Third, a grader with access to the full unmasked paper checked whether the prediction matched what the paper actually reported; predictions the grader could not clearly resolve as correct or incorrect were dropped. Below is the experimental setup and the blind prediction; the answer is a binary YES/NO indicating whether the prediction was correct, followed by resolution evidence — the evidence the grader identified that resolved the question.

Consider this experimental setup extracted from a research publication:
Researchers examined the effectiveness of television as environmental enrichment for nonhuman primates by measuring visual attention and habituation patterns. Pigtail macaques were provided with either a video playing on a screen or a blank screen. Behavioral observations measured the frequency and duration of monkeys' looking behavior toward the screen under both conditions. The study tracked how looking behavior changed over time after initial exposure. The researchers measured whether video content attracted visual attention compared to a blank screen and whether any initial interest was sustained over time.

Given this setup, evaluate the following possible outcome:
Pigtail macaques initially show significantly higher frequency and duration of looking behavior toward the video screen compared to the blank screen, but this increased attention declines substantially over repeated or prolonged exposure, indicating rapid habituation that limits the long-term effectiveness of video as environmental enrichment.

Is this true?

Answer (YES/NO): YES